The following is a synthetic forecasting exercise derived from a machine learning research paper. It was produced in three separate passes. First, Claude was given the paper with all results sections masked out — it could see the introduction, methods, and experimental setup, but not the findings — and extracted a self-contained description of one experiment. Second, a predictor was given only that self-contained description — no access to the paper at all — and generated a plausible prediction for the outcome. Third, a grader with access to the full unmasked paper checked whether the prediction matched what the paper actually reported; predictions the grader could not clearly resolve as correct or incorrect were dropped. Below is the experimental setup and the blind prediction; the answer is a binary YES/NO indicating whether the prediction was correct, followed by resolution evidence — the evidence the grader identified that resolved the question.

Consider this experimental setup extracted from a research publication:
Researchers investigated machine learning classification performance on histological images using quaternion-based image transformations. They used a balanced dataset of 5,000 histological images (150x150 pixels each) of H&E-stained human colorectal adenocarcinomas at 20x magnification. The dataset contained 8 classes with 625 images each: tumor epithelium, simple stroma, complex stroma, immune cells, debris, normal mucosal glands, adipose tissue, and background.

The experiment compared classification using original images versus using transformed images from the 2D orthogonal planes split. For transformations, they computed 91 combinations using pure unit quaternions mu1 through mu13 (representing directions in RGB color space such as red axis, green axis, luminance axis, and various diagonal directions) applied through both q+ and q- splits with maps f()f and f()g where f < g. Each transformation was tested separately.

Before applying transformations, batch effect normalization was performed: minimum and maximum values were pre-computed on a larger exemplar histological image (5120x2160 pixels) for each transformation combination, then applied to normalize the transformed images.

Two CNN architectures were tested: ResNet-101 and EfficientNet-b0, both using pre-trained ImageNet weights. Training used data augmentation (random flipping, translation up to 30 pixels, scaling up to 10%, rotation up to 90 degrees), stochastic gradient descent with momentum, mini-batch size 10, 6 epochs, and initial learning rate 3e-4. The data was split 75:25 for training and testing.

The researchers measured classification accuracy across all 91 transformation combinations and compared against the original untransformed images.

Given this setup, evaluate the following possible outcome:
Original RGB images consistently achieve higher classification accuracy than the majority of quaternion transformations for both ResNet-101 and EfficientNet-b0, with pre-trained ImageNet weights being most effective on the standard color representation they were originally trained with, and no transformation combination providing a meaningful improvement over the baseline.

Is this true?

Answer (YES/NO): NO